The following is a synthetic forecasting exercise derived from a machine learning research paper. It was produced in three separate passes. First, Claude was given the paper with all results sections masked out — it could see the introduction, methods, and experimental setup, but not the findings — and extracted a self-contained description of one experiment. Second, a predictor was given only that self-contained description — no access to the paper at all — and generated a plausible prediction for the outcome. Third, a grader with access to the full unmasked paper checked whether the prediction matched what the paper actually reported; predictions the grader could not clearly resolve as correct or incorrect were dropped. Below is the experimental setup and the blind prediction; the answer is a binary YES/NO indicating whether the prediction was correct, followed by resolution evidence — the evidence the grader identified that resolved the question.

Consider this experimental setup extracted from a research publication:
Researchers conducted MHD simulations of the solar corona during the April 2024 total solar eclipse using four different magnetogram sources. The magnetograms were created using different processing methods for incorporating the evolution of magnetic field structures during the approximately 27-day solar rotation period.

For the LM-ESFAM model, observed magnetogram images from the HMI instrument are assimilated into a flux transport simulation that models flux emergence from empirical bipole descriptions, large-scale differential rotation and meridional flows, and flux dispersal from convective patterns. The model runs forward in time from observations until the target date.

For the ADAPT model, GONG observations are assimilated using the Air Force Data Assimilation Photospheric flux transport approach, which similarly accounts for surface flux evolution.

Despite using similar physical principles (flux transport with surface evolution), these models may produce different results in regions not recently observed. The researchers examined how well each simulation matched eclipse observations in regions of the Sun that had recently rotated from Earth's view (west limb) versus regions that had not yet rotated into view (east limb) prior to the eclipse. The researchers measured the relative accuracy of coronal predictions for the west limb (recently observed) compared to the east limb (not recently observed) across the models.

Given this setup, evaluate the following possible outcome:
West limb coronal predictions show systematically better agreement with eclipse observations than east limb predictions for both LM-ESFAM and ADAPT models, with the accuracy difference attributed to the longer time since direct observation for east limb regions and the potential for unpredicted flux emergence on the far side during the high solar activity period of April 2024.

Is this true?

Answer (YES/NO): YES